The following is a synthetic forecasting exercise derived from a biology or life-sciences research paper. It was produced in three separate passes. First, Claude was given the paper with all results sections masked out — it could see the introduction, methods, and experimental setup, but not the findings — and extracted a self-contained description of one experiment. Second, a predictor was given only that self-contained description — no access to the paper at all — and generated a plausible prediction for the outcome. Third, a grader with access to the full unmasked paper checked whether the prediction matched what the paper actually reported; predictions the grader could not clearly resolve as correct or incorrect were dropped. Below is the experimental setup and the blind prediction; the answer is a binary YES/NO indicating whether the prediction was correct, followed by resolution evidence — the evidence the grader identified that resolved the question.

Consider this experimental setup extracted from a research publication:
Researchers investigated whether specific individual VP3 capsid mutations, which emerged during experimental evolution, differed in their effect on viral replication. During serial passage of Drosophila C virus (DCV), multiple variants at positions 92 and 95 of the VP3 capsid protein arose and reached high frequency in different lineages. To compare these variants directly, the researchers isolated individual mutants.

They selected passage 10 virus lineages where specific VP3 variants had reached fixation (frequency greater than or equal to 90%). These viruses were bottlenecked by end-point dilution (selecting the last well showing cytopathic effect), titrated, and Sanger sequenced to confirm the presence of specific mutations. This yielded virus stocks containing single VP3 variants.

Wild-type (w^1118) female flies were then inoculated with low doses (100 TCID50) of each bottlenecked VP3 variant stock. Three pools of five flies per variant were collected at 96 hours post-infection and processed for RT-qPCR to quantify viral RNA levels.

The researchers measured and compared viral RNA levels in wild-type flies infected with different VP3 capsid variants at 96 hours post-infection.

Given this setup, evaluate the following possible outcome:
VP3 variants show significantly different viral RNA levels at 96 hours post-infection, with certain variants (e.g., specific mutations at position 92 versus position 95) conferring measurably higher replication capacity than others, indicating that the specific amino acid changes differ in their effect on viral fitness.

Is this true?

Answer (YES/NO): NO